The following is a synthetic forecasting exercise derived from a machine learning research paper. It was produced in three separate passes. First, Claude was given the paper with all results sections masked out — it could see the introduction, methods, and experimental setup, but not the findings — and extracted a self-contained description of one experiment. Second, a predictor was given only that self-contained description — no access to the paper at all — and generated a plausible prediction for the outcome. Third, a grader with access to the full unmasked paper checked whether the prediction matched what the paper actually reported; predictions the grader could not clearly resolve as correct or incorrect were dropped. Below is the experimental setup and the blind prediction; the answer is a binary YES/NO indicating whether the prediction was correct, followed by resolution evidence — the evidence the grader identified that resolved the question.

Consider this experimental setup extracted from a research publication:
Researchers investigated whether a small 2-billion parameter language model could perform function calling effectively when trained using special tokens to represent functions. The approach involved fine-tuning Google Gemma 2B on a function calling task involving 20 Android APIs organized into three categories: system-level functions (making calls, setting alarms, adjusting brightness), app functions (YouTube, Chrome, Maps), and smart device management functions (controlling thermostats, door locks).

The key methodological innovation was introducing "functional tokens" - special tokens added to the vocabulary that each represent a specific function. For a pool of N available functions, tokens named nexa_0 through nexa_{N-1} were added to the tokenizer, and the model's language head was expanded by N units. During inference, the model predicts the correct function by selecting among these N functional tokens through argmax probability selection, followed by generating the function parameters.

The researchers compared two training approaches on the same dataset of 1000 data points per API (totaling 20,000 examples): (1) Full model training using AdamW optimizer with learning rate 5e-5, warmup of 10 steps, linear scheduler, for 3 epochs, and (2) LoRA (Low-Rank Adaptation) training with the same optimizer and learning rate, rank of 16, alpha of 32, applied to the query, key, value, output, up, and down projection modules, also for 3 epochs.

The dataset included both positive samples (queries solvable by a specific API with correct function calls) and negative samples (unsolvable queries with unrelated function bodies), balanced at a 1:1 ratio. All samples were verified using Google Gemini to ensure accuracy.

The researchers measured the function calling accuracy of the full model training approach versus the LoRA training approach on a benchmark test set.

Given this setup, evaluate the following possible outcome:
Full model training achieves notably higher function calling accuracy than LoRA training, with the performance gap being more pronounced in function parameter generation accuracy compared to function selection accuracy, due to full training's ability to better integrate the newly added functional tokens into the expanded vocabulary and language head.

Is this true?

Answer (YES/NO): NO